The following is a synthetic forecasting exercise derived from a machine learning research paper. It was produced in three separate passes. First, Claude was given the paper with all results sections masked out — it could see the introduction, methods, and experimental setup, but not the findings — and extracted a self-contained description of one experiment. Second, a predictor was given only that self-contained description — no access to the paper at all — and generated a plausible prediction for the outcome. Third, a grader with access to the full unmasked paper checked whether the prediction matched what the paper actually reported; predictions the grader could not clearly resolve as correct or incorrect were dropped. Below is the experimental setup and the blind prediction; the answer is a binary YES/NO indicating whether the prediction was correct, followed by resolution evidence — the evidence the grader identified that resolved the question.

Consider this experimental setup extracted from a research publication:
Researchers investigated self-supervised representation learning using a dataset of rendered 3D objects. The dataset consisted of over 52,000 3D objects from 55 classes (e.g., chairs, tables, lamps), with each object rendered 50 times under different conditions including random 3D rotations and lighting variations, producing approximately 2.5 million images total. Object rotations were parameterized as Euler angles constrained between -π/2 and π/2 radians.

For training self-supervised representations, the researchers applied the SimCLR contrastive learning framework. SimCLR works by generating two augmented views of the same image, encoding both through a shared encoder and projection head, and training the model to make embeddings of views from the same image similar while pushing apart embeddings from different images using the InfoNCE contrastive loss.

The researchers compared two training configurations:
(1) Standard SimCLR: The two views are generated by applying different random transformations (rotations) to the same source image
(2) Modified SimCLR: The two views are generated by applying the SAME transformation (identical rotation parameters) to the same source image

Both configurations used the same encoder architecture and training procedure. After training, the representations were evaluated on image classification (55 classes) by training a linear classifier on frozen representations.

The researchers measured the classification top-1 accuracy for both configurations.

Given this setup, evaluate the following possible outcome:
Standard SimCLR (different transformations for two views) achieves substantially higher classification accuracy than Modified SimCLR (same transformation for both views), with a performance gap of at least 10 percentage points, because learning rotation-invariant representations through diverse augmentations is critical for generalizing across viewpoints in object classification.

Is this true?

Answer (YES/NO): YES